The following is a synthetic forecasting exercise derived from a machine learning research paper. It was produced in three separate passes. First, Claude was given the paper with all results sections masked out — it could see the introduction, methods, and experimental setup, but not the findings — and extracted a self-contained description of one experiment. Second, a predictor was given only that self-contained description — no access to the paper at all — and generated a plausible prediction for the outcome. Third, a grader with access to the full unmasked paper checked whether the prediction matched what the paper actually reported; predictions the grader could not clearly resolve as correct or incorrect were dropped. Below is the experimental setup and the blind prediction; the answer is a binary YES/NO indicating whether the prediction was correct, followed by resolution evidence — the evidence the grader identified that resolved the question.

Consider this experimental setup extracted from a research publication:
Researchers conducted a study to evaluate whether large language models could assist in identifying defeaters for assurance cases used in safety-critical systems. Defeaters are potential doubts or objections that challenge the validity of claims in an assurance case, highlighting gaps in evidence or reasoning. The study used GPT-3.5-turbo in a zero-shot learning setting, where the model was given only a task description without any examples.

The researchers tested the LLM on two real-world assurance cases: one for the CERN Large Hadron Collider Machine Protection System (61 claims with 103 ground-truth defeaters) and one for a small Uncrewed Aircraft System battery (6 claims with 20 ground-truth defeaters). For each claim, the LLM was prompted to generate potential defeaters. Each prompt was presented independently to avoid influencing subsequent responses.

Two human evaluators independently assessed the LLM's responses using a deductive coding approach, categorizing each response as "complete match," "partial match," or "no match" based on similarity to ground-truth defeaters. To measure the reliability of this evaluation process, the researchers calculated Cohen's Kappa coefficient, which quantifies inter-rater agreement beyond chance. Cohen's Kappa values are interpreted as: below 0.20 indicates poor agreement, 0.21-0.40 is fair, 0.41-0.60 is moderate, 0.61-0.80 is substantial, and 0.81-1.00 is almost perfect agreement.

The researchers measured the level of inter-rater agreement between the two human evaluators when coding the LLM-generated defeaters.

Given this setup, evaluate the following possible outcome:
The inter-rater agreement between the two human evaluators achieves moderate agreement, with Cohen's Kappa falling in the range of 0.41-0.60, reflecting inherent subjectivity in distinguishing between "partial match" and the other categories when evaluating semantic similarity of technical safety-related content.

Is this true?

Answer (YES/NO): NO